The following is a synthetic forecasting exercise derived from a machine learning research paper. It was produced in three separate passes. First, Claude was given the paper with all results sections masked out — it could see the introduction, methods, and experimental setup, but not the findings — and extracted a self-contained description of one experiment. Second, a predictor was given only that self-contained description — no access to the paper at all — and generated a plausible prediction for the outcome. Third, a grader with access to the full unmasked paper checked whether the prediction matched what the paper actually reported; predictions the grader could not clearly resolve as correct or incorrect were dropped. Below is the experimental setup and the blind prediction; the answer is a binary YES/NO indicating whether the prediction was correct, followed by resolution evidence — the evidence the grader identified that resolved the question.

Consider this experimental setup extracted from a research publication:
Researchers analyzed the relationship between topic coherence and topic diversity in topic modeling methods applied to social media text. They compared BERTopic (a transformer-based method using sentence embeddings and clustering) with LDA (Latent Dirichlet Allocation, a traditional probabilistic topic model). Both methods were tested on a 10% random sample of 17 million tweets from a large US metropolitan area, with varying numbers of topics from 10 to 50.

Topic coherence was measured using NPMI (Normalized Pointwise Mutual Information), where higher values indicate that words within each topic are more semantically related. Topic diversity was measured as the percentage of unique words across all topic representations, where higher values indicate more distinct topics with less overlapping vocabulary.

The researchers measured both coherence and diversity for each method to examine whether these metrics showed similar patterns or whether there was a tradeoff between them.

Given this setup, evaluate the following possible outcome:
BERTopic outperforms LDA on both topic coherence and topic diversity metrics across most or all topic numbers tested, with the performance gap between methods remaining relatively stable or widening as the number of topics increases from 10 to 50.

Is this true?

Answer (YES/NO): NO